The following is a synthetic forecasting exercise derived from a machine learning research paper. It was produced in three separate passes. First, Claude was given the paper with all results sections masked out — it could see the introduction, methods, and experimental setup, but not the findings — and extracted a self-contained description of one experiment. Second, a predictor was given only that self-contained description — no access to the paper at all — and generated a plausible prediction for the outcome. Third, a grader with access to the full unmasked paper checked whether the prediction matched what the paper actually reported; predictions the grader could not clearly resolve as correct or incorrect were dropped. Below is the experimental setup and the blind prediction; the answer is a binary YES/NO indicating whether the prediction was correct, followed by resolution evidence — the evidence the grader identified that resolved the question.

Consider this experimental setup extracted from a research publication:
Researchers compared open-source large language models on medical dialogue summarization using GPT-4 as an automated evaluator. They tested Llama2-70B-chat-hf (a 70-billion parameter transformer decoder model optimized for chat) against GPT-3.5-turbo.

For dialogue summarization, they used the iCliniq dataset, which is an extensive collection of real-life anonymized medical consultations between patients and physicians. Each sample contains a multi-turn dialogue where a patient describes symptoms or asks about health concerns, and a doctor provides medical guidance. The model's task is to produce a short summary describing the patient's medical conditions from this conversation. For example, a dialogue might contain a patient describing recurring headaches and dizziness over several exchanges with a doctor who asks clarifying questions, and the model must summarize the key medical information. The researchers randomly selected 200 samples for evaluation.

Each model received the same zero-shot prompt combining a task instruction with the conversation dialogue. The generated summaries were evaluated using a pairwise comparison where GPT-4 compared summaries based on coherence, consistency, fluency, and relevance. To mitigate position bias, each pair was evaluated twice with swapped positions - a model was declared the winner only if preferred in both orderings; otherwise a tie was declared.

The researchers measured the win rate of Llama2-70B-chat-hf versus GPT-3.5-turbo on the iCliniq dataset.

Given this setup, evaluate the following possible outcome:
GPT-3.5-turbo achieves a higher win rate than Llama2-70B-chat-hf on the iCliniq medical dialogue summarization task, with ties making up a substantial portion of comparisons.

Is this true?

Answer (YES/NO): NO